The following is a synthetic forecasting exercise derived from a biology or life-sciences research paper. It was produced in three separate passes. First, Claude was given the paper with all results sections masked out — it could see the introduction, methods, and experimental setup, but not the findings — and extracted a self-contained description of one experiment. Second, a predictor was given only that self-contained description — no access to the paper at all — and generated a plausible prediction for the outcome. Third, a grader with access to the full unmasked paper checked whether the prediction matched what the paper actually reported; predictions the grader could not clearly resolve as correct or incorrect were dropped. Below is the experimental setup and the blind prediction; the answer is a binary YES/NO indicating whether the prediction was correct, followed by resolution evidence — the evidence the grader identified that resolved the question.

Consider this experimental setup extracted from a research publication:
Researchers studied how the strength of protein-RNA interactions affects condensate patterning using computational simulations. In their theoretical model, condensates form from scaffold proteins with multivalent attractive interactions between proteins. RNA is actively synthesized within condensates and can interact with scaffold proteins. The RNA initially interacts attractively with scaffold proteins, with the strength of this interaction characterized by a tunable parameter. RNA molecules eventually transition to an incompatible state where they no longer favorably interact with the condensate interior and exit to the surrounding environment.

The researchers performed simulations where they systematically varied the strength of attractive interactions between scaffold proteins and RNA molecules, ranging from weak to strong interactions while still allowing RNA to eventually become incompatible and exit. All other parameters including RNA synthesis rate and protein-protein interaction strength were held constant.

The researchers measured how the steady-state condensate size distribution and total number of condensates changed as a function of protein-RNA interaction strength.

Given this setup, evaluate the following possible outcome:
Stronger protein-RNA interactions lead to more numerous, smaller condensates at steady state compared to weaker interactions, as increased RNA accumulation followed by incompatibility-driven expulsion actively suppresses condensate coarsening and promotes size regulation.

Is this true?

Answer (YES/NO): NO